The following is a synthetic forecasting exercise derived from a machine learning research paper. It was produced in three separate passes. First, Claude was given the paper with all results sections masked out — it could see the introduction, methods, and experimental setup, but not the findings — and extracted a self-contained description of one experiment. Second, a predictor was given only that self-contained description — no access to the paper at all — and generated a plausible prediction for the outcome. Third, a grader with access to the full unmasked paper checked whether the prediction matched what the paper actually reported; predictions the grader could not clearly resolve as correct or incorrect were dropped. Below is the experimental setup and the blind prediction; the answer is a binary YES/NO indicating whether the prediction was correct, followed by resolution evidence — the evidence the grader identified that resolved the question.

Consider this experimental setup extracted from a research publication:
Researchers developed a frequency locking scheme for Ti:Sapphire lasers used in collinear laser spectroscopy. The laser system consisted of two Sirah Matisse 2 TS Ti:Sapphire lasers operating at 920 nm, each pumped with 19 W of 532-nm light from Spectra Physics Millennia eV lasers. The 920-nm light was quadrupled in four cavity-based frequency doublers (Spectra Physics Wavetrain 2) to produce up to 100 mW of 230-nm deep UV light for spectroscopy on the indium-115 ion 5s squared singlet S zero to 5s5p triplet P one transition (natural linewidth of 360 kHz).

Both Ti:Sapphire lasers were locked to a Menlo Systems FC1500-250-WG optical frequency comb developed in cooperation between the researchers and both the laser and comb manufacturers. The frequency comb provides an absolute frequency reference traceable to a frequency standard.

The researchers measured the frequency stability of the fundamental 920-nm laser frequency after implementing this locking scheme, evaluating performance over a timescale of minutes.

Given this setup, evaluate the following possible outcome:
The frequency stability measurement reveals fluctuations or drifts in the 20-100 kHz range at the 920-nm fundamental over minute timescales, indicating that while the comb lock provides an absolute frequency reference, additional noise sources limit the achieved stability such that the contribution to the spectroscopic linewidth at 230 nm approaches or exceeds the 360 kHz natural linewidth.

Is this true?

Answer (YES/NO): YES